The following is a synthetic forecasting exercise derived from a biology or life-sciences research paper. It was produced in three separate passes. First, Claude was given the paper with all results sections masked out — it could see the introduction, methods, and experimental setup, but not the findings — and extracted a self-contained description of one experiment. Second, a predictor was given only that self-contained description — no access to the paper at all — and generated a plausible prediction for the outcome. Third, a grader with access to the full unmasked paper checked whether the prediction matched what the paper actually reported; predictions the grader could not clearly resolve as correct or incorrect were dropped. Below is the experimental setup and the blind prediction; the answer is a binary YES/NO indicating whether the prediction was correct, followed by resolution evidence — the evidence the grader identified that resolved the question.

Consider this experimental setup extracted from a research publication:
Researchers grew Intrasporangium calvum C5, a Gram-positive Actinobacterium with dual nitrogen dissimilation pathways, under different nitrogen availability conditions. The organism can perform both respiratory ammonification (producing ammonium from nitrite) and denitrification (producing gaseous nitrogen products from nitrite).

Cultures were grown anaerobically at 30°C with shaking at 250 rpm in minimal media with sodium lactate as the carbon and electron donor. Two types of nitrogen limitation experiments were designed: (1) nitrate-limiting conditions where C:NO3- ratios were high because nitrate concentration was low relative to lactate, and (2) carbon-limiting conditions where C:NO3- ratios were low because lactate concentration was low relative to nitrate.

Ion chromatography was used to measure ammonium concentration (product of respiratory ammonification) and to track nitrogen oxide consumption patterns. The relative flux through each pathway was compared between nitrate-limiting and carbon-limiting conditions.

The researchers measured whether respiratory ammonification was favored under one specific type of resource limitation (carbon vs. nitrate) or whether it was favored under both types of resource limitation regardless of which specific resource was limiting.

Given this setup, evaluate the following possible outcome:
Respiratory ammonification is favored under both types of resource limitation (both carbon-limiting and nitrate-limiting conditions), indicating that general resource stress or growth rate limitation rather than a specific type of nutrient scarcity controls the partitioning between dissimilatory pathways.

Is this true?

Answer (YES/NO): YES